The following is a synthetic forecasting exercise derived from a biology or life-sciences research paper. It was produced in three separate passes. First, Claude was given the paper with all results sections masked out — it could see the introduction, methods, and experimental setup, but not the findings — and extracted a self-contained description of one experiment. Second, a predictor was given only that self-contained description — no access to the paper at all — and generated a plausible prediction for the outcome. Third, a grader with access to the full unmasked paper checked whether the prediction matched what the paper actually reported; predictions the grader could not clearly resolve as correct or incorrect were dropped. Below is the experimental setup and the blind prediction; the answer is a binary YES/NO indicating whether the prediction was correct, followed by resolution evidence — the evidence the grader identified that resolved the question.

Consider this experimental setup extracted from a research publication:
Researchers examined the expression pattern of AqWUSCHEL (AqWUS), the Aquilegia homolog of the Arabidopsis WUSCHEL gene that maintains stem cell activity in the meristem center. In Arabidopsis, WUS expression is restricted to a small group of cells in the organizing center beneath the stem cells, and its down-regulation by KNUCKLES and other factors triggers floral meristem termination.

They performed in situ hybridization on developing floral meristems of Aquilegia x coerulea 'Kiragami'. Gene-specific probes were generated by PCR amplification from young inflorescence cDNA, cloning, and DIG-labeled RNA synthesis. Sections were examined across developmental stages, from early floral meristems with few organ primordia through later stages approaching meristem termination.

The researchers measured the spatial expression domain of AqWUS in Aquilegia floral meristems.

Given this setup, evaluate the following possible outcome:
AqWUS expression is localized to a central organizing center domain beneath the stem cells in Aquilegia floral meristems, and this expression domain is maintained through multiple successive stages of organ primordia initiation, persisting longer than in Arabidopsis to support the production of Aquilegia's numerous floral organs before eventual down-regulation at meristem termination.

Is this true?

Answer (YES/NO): NO